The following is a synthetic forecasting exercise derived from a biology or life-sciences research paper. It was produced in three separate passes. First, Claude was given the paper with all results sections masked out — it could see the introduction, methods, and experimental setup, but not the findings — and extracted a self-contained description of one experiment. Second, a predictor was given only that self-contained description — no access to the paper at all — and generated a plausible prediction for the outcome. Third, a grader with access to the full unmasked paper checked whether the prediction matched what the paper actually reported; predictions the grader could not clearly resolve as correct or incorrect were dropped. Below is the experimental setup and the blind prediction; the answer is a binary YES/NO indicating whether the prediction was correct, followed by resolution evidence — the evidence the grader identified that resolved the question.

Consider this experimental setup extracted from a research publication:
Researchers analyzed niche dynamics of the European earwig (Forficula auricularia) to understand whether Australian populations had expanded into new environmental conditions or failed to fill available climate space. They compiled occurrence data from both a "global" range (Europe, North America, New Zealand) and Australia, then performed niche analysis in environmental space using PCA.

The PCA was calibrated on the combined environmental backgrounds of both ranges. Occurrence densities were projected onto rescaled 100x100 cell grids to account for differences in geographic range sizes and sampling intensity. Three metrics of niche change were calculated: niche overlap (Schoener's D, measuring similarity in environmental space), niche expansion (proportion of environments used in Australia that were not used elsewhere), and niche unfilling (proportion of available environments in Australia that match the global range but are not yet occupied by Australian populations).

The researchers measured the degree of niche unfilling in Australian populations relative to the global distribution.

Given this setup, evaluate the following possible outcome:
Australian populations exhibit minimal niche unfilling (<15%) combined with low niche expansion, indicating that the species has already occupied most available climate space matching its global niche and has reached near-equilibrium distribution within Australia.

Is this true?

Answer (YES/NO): NO